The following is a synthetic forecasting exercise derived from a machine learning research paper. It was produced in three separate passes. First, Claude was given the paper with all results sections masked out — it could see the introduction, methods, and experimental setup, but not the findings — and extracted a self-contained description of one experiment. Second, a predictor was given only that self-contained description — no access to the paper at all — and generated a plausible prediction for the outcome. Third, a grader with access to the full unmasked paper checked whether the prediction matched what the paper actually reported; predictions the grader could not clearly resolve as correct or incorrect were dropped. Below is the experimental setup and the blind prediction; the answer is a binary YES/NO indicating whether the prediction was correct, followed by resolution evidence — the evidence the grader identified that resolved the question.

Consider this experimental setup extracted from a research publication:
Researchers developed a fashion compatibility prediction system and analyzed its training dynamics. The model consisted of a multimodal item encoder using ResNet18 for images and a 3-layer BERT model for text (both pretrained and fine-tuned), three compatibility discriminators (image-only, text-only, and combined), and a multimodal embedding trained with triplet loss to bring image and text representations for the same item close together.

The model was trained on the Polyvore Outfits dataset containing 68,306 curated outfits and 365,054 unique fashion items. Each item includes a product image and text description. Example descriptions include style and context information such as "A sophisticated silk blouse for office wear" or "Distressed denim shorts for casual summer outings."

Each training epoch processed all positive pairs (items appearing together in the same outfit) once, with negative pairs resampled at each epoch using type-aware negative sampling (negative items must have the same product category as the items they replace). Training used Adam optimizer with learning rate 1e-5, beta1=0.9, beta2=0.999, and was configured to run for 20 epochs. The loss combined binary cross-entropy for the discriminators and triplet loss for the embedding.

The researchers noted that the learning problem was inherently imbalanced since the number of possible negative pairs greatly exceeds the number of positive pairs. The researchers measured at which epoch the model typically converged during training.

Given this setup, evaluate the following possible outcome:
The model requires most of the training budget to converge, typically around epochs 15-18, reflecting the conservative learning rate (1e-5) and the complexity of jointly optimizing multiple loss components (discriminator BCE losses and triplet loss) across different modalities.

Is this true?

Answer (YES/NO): NO